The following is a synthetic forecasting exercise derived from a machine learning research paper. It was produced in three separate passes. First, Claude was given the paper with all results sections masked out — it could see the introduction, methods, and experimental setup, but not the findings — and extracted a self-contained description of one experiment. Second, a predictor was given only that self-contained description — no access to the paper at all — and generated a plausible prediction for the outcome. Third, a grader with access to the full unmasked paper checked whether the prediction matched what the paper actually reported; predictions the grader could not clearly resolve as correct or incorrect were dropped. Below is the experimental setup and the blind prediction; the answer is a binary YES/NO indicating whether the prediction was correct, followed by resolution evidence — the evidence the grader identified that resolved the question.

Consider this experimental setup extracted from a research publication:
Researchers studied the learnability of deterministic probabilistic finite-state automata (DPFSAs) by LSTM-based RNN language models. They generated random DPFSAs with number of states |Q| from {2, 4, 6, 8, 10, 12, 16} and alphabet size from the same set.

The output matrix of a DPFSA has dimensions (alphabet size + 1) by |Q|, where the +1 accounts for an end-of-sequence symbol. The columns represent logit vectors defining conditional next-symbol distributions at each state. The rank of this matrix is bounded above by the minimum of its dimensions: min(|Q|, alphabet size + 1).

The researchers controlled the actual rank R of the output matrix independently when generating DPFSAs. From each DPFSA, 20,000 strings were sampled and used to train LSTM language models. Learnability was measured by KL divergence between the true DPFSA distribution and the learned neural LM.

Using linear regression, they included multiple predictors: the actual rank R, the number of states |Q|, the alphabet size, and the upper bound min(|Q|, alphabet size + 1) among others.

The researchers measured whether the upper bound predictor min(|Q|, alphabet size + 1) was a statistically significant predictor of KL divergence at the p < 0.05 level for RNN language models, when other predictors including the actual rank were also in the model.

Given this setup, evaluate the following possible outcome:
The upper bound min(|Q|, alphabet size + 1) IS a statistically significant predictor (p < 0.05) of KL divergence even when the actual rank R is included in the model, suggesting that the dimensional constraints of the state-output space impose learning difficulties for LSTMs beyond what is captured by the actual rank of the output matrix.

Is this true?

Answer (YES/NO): NO